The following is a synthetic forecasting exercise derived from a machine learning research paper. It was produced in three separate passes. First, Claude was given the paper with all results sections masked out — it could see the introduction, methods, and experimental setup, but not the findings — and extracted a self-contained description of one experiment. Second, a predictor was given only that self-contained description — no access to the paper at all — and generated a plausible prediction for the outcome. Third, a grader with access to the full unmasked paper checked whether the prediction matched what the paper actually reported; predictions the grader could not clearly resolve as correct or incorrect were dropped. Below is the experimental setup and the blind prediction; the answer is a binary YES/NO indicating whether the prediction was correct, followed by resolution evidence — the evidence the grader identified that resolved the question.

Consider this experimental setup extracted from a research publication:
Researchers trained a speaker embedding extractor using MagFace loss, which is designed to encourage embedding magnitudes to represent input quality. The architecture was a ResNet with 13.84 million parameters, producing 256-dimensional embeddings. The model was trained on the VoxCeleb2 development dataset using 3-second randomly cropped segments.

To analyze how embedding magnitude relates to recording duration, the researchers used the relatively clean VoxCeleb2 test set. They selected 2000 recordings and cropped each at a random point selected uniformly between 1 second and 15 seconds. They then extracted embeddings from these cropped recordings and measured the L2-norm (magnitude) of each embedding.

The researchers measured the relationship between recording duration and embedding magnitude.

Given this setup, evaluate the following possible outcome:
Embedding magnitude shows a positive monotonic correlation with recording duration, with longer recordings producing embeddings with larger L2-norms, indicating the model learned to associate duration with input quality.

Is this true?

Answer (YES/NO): NO